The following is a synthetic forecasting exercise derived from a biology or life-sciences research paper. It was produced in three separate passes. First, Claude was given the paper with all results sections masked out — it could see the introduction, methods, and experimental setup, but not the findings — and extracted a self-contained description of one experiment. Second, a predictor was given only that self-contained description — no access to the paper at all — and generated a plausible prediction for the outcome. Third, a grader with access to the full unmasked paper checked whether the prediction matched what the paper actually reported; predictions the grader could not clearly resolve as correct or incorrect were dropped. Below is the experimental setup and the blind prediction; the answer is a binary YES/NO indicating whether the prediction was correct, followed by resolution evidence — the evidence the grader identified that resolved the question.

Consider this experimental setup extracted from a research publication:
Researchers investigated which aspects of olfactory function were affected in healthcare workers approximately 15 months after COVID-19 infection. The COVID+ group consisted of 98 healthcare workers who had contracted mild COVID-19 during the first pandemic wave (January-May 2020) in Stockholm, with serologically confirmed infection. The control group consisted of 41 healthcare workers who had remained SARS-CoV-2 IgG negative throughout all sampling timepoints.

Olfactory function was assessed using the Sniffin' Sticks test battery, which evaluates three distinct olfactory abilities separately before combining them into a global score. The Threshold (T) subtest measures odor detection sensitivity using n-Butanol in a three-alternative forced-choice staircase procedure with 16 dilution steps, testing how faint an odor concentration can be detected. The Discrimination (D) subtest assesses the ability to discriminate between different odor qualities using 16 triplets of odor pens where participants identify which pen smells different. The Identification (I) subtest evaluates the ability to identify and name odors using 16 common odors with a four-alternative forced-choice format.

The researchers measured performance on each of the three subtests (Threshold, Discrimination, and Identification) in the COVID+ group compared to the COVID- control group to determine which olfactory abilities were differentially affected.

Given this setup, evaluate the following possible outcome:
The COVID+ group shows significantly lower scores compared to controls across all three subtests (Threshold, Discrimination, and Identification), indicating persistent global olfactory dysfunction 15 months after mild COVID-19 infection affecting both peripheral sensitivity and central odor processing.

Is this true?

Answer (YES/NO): NO